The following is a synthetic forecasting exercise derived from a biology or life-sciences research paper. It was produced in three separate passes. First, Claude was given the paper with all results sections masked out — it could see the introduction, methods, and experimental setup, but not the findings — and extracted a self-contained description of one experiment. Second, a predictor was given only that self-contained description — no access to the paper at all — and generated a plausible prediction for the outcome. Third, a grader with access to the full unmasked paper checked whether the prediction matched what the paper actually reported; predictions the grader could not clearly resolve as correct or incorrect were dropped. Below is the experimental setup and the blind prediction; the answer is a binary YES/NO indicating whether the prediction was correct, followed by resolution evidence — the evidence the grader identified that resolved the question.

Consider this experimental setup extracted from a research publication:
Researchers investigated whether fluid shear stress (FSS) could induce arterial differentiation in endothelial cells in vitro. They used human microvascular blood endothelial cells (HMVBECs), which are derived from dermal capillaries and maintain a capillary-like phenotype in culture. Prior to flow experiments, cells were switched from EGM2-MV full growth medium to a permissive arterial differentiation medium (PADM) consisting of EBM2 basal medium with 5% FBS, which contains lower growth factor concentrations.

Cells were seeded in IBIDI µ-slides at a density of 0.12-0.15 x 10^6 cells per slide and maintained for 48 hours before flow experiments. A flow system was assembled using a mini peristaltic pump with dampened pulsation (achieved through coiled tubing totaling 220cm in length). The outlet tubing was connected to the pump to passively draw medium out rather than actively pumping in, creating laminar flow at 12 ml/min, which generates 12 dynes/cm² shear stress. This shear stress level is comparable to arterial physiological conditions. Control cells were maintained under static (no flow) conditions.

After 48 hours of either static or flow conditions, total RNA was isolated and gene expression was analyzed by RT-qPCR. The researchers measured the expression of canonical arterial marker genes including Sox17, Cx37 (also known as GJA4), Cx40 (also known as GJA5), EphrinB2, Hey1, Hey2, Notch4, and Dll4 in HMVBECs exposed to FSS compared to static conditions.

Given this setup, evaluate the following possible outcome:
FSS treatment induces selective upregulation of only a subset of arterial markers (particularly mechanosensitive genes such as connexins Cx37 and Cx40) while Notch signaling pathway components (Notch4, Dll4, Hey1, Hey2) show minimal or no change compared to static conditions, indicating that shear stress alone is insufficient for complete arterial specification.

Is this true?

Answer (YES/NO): NO